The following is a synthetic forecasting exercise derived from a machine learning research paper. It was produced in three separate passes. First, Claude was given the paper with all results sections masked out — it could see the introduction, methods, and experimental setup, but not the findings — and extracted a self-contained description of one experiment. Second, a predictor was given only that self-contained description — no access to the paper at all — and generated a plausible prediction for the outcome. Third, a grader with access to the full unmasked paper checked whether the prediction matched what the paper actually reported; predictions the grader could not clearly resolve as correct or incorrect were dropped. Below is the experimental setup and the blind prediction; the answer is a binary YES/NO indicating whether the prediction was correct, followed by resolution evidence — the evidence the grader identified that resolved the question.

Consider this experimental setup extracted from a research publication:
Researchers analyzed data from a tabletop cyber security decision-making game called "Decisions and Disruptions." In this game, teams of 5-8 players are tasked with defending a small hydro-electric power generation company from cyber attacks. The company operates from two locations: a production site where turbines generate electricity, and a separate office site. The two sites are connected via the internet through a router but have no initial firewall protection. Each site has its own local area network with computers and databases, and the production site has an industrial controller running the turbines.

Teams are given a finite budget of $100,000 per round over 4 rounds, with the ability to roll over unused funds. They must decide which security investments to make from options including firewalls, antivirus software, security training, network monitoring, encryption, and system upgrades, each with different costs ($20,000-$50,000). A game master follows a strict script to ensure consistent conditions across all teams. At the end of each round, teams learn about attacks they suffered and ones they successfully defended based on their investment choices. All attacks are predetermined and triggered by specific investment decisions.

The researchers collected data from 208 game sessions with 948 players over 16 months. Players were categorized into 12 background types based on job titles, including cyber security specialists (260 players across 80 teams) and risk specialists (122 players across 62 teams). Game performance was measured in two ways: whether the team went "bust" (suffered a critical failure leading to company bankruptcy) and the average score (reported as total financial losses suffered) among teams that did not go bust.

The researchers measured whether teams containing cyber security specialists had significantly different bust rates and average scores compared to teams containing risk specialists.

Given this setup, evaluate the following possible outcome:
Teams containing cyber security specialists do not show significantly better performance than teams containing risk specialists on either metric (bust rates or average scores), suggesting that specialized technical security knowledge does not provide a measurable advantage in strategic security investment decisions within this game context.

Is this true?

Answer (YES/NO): YES